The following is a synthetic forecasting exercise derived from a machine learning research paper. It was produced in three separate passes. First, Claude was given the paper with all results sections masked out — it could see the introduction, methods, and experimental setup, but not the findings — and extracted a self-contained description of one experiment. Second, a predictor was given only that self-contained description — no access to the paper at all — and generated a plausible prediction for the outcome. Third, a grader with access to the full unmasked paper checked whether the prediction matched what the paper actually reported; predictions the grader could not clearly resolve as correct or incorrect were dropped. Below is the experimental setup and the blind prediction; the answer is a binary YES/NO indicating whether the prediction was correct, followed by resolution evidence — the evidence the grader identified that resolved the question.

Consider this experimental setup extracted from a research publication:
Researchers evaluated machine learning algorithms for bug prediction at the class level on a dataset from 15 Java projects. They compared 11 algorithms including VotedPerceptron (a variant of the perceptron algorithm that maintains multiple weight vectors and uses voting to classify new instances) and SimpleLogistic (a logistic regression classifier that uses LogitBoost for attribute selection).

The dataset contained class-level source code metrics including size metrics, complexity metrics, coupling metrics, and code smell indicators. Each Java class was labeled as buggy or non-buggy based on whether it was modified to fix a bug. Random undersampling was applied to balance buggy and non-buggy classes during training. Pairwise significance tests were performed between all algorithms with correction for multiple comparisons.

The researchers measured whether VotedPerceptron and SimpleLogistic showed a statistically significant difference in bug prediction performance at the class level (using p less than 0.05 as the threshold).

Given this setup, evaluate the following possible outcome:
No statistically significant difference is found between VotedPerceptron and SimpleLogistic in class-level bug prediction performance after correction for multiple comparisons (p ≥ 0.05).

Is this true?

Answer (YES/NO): NO